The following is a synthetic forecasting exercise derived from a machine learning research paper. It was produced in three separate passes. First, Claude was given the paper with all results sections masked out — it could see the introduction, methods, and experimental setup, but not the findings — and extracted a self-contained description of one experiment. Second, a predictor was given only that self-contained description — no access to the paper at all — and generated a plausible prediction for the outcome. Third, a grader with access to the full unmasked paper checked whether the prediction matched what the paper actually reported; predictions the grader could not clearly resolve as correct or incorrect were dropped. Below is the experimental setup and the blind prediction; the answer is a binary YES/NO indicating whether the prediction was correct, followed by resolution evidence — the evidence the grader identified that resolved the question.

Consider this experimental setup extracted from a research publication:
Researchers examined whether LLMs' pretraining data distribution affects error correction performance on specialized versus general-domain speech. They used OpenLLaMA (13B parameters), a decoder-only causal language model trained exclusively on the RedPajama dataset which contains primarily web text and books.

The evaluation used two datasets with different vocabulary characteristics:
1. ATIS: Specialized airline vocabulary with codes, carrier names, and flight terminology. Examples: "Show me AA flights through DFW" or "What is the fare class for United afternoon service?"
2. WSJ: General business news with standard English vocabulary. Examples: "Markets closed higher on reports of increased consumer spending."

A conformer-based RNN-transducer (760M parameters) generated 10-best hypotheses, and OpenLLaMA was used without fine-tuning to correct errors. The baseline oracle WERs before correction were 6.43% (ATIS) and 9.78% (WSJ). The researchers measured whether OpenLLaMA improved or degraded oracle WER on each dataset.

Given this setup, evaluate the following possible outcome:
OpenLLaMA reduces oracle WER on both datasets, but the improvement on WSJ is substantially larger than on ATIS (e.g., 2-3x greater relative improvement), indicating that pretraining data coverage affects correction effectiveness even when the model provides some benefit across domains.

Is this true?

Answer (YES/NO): NO